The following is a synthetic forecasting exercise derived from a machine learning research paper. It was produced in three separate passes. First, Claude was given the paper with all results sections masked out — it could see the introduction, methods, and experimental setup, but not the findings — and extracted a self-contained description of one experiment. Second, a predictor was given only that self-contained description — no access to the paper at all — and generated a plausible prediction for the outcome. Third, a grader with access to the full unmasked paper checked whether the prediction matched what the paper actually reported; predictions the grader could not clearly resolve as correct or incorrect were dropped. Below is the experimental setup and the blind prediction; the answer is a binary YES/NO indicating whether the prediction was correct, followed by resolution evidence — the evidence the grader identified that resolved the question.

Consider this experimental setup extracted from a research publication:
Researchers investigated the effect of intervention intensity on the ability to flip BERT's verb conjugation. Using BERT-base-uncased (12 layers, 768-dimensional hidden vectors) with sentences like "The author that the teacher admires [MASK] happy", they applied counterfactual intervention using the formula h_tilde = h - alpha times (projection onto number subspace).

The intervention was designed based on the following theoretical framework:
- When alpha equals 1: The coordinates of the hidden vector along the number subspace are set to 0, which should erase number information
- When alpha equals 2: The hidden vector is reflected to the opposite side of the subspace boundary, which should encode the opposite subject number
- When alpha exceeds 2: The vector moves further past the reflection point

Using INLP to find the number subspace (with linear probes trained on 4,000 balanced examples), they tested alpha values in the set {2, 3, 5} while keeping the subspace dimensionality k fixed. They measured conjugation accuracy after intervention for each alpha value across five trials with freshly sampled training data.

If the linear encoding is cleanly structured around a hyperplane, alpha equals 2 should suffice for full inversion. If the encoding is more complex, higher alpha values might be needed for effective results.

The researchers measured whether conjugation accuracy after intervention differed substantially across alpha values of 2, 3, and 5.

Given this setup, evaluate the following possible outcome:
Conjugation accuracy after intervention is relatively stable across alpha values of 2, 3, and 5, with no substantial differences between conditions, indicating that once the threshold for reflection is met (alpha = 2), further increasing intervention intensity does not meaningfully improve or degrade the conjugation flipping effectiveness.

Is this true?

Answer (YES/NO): NO